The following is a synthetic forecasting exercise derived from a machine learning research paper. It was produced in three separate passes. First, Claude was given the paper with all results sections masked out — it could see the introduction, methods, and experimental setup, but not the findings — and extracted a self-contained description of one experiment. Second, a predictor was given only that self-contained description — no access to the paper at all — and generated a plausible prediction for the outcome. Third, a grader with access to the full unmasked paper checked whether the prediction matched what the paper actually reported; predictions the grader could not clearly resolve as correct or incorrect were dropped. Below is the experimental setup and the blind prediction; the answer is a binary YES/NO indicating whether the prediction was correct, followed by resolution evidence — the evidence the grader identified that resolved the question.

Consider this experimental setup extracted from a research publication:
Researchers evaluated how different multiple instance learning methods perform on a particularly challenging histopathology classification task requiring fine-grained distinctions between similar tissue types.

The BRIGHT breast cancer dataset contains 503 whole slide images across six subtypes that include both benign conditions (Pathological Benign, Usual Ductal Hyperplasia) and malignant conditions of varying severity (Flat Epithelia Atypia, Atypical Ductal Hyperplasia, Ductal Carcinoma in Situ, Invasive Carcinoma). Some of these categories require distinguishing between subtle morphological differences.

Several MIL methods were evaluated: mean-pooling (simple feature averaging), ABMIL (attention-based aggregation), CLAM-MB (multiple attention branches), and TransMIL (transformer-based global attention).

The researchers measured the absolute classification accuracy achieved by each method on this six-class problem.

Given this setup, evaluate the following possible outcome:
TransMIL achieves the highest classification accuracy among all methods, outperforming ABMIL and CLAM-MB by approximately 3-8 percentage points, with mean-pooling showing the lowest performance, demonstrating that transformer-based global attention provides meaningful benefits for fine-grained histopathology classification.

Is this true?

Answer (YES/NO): NO